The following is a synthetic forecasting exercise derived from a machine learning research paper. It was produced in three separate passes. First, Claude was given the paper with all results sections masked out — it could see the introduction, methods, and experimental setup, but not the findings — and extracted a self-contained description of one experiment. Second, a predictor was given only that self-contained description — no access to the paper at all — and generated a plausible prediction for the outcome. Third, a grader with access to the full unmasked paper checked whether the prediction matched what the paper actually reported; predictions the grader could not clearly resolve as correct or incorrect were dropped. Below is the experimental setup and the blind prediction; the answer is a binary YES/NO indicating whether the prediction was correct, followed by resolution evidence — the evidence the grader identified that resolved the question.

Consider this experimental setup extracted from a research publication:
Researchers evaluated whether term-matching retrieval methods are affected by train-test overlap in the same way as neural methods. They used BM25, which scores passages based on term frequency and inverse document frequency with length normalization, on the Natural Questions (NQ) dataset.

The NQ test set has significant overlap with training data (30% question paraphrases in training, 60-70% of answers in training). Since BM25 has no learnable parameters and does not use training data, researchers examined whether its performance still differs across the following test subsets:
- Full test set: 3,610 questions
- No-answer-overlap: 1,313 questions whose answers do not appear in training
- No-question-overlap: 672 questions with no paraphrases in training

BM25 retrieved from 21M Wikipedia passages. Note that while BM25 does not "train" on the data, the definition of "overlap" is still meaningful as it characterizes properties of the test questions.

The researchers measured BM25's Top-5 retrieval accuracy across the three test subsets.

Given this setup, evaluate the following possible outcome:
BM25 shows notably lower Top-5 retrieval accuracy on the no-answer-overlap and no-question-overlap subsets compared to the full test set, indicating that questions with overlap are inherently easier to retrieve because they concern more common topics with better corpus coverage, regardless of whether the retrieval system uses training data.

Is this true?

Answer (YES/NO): NO